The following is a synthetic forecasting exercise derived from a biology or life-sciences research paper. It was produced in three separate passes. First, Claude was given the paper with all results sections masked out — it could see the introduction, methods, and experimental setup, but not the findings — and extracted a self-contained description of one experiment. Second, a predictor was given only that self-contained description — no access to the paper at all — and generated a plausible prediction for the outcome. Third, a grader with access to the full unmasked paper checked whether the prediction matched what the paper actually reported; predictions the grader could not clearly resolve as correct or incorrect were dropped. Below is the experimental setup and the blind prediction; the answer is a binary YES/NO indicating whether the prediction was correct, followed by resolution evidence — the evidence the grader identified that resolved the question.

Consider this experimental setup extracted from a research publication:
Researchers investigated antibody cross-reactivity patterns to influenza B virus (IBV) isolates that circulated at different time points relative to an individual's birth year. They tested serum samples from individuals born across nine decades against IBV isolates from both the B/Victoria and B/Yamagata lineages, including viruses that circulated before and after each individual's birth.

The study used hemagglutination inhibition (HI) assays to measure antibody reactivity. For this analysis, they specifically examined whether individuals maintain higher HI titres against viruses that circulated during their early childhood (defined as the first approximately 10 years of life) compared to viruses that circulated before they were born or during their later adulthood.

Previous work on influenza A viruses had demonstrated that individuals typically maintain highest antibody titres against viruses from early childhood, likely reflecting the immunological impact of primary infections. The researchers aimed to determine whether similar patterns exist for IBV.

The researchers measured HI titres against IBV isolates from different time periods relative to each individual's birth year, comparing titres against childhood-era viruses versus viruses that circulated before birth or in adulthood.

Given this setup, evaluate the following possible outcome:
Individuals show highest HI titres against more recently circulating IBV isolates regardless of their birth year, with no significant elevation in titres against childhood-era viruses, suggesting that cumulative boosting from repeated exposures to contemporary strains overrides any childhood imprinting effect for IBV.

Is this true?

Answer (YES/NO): NO